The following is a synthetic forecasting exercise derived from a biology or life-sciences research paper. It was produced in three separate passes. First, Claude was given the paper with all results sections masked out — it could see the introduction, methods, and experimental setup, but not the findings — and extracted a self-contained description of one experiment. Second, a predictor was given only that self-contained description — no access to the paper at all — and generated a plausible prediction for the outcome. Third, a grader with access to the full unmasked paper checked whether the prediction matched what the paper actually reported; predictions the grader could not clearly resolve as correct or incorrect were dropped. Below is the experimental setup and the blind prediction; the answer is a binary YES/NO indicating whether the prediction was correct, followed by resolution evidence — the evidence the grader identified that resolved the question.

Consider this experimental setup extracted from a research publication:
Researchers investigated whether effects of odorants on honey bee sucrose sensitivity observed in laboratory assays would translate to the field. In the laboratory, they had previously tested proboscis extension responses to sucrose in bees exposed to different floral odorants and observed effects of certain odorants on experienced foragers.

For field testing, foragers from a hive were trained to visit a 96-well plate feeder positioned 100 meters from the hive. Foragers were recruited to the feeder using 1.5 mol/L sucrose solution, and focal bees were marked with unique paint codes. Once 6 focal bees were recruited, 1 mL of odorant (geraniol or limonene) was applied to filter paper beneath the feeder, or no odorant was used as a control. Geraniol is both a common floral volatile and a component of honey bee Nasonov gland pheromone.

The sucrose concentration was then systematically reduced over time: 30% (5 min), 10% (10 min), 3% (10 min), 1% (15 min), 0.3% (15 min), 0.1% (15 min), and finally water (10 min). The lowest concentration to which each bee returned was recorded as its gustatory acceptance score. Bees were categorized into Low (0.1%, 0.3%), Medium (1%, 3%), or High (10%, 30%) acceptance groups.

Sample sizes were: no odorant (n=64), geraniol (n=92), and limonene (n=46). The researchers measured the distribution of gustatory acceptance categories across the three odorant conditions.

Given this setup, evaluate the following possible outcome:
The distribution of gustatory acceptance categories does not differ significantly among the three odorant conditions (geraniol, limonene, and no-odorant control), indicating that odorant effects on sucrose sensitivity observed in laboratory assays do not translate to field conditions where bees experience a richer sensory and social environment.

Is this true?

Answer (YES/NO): YES